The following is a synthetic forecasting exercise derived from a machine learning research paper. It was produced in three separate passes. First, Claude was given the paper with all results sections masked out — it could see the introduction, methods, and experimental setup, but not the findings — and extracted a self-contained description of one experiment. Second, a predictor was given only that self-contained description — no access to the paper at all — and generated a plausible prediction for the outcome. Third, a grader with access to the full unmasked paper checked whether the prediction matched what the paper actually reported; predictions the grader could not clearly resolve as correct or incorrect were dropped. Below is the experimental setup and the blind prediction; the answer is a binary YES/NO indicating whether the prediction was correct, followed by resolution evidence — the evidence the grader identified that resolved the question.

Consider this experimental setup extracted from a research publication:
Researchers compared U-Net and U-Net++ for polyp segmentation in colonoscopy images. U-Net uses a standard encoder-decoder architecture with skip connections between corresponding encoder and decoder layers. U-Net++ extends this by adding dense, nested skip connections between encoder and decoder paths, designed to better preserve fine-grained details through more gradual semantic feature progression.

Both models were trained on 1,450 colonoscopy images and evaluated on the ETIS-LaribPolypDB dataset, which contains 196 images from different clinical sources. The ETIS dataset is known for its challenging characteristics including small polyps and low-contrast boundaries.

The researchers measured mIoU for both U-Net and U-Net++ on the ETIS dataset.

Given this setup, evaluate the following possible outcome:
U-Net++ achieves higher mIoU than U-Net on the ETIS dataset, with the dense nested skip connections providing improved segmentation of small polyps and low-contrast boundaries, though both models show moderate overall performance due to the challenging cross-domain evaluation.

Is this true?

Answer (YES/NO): YES